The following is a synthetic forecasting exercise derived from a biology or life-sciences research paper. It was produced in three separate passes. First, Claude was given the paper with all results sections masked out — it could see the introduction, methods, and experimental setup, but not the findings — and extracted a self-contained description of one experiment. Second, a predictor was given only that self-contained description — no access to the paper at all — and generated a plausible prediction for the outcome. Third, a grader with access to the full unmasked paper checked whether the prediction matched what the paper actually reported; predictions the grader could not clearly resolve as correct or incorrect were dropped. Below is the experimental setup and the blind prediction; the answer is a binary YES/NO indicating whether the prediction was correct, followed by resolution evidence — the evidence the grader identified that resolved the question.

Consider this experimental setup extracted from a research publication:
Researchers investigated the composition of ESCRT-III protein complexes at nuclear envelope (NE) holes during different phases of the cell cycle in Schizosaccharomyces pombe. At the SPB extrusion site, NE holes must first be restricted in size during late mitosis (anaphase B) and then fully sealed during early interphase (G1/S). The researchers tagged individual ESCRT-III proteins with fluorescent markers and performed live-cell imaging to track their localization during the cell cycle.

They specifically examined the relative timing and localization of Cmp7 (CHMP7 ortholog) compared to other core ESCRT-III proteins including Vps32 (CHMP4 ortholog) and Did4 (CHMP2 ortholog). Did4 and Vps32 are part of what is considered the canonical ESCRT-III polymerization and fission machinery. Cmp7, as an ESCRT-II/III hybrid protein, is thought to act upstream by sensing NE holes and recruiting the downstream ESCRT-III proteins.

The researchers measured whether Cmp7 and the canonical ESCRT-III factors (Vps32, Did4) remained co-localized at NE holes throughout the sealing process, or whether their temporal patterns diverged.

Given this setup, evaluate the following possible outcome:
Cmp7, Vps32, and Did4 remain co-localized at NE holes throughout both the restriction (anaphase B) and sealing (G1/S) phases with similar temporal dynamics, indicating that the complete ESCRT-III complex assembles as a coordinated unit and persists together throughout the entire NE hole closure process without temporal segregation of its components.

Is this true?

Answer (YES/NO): NO